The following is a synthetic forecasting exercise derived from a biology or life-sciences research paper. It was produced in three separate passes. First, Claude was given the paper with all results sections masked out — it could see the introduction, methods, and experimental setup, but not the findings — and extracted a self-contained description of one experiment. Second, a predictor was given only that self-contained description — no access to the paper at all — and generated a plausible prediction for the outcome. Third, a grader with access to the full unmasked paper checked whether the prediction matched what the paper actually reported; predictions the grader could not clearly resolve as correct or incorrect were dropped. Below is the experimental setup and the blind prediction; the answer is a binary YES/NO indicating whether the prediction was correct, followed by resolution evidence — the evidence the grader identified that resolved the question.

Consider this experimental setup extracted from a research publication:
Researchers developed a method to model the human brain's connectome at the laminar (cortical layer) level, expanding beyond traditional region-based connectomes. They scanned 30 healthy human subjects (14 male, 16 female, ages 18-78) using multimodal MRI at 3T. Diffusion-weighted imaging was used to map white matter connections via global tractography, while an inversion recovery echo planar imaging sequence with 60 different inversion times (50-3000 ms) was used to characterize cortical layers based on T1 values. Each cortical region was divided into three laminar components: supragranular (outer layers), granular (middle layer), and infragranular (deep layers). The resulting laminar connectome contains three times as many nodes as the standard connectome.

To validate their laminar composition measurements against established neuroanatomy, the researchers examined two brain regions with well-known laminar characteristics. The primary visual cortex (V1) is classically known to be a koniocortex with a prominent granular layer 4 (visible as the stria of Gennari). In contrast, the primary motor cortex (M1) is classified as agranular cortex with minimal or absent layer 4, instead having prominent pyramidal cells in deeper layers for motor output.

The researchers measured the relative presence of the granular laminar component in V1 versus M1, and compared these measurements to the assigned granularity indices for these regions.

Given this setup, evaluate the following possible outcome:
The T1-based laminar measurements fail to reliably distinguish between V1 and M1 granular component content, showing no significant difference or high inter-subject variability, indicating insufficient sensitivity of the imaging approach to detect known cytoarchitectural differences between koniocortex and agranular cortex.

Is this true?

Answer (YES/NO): NO